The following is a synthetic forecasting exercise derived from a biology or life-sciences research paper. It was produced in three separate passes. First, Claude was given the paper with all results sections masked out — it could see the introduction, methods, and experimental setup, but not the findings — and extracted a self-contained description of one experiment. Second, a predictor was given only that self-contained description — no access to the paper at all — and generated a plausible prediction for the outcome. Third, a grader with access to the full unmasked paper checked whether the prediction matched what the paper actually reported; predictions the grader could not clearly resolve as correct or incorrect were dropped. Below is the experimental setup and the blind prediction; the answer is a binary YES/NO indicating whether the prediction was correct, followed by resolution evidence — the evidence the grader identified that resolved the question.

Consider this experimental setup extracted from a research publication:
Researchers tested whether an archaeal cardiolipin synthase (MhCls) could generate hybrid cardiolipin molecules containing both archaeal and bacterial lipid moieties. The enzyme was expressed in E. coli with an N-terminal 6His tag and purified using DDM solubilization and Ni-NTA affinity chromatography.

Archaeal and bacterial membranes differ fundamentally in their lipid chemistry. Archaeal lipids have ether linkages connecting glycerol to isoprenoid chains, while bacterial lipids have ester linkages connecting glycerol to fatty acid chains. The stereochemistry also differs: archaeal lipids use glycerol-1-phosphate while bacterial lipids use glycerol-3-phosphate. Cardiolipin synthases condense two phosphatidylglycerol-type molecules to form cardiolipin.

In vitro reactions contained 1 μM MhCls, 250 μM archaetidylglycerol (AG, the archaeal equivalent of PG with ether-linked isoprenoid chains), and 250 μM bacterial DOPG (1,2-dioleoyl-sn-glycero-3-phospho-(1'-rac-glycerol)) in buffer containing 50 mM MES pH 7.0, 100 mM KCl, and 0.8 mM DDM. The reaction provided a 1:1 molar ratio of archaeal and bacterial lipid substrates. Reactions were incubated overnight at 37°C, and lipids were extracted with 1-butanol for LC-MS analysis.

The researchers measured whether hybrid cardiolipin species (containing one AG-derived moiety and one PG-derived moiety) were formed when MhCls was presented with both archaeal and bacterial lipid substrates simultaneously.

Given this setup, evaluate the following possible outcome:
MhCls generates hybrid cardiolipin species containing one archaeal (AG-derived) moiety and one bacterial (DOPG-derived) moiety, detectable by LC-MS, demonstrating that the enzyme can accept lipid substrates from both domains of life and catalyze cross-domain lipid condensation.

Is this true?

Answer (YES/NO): YES